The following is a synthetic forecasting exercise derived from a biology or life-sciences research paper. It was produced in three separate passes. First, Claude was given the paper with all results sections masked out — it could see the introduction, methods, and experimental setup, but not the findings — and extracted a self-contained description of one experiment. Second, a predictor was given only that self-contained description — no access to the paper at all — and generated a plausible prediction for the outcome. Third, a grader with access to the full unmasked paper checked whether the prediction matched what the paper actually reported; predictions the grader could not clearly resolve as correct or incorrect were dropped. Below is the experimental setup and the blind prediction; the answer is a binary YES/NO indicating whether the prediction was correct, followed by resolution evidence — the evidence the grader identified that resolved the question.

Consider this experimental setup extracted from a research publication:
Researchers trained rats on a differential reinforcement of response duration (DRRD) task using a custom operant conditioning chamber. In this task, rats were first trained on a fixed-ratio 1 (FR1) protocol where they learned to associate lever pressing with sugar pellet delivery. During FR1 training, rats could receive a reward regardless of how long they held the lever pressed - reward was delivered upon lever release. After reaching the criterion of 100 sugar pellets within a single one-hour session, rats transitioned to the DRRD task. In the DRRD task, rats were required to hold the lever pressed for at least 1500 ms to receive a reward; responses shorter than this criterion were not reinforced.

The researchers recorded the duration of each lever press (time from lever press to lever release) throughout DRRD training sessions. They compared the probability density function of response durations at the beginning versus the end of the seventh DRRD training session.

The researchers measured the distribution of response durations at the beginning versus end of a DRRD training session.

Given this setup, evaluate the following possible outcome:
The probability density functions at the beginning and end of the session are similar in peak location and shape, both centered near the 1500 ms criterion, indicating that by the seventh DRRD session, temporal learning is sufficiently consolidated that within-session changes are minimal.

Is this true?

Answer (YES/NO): NO